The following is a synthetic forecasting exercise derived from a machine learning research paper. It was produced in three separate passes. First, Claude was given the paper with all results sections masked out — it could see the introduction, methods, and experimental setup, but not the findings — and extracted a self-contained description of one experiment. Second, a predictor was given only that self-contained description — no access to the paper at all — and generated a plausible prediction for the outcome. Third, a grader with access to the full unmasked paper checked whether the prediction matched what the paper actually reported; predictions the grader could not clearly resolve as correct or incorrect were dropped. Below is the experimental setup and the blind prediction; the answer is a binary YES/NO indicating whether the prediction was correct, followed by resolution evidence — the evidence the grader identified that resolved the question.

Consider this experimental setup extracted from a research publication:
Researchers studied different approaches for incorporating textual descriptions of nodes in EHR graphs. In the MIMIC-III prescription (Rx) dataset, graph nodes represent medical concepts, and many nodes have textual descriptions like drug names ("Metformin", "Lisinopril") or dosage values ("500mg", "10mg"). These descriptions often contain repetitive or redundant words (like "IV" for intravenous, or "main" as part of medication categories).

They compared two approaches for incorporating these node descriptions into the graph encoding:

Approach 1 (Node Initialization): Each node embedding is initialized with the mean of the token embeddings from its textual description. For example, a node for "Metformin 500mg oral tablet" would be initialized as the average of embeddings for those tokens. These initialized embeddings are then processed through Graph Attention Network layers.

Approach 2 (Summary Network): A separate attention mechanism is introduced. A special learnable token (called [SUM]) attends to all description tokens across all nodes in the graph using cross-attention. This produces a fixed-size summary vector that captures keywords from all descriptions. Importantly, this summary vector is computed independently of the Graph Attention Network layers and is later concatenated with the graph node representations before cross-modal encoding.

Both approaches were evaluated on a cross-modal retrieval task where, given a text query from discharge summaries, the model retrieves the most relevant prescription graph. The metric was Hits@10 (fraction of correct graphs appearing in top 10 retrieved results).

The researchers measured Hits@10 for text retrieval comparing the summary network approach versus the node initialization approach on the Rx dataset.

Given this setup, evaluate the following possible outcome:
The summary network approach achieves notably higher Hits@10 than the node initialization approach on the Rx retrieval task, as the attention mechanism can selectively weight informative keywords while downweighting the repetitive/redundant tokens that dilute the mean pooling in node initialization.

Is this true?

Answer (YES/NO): NO